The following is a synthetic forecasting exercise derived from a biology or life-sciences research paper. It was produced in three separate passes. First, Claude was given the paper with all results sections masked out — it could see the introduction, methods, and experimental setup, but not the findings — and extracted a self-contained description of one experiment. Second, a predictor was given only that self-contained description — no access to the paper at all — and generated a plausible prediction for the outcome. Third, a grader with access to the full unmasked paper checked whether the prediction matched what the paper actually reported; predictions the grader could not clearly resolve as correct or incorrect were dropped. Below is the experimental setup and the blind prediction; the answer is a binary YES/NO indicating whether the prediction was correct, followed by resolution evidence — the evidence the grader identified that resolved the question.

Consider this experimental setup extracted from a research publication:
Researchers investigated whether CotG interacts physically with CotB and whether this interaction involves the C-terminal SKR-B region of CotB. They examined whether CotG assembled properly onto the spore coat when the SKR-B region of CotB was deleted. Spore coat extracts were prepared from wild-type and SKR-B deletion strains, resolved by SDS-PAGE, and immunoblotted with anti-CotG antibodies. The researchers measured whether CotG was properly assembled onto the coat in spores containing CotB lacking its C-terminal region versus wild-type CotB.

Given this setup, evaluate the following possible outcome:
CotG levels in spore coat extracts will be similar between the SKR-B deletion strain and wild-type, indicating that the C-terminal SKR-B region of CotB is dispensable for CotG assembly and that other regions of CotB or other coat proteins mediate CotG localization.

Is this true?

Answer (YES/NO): YES